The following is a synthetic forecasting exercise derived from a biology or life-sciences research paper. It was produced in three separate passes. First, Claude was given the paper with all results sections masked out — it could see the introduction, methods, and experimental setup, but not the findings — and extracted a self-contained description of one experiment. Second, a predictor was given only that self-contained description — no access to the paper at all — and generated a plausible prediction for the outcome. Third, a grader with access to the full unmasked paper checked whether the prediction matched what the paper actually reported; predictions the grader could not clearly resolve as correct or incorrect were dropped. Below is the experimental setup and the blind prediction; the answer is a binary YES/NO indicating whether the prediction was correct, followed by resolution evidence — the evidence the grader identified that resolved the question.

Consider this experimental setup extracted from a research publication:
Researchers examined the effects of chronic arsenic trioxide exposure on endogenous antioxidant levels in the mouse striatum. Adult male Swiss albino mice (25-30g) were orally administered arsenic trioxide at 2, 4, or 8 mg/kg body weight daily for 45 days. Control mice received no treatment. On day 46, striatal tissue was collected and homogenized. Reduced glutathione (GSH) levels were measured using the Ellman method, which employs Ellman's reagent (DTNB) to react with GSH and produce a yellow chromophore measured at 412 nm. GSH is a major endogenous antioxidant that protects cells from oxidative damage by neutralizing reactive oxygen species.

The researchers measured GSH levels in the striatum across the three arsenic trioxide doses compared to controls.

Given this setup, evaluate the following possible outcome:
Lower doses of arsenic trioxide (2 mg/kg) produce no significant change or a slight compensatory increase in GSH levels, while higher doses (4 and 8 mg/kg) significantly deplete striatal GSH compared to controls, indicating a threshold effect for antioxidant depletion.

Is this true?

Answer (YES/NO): NO